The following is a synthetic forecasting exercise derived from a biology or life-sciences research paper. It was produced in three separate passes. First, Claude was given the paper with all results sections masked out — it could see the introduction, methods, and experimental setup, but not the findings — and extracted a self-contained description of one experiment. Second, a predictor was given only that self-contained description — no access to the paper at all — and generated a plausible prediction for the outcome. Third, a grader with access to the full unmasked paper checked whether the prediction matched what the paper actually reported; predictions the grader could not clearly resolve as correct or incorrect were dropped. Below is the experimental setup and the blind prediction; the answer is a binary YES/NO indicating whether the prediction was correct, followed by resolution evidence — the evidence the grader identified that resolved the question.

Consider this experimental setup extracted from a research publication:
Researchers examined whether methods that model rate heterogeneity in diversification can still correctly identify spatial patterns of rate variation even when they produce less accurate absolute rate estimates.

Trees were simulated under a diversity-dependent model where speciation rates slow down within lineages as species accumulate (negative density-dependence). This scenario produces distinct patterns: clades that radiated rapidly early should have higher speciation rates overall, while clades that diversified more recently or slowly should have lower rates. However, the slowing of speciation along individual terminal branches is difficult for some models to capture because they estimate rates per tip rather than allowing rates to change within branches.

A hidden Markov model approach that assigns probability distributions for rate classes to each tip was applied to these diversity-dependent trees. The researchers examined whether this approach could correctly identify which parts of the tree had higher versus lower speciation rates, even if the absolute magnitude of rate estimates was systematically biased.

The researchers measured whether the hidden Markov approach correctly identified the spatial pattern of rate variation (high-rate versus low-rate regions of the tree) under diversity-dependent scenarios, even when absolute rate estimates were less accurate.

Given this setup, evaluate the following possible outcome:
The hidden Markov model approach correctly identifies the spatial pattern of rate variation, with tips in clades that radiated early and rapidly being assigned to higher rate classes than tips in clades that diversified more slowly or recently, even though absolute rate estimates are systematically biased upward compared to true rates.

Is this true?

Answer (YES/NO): YES